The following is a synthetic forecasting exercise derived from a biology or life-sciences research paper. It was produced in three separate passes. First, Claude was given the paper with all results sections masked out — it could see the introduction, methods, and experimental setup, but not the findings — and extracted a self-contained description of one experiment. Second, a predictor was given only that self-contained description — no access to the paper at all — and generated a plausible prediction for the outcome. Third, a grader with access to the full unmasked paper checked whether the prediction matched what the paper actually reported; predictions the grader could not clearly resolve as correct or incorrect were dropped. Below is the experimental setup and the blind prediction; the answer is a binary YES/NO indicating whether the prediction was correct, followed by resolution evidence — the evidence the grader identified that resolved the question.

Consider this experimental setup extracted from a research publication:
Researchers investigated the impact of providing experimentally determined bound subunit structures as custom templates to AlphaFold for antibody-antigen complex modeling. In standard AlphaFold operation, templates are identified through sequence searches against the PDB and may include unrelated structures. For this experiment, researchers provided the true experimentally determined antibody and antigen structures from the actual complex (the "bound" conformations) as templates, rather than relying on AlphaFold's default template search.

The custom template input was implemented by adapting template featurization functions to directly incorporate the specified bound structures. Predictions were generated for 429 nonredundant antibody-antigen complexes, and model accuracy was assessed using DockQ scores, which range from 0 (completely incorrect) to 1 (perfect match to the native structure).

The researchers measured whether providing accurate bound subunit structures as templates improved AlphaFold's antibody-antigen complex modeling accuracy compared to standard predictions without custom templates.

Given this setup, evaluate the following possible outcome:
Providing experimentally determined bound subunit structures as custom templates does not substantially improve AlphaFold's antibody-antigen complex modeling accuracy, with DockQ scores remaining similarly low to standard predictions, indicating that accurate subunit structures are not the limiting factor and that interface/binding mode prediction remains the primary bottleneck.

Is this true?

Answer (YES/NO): NO